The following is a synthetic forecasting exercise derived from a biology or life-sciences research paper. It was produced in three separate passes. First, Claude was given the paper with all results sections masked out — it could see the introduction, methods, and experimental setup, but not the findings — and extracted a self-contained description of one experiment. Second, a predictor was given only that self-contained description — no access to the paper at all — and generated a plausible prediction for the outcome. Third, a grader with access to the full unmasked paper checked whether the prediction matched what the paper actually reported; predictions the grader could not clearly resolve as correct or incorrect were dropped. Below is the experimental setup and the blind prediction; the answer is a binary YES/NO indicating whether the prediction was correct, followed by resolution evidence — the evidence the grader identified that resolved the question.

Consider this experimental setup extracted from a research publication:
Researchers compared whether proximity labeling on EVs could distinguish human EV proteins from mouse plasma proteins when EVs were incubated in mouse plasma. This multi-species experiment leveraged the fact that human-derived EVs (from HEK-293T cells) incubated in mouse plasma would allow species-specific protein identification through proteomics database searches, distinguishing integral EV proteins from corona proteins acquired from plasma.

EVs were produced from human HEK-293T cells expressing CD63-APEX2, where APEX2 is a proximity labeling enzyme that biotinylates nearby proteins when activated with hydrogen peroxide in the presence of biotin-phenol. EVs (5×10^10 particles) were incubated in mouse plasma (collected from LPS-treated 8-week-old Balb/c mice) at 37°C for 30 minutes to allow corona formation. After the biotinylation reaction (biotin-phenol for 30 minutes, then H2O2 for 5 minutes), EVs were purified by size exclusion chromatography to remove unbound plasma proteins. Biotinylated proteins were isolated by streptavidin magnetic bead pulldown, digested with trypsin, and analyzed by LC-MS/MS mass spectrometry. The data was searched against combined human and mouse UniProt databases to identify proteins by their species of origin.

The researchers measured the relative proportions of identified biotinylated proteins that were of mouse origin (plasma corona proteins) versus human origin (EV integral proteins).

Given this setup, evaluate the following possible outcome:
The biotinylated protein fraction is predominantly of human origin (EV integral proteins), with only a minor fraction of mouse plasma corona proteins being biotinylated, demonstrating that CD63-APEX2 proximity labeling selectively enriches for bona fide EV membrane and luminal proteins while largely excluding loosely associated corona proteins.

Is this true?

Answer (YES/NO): NO